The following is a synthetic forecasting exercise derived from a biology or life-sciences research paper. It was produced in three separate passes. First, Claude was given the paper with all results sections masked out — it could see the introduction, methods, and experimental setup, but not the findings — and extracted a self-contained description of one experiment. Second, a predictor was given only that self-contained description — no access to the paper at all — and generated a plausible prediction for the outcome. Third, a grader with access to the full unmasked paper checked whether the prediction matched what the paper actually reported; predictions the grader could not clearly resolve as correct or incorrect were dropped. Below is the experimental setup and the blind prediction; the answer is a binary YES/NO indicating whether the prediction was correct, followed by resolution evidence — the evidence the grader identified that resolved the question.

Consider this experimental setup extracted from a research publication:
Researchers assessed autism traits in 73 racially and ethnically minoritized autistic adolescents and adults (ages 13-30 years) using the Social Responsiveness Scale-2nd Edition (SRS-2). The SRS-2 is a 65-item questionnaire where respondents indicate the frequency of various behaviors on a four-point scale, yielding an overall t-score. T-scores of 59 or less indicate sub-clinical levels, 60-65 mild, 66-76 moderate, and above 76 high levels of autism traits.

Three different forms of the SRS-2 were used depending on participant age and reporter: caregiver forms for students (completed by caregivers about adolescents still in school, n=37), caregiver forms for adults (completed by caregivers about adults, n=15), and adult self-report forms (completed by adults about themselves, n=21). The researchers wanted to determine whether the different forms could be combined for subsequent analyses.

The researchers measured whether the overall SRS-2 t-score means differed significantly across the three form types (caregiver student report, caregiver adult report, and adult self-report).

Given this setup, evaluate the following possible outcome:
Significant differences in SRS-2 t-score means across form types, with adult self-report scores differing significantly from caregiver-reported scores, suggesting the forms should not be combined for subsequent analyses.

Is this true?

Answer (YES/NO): NO